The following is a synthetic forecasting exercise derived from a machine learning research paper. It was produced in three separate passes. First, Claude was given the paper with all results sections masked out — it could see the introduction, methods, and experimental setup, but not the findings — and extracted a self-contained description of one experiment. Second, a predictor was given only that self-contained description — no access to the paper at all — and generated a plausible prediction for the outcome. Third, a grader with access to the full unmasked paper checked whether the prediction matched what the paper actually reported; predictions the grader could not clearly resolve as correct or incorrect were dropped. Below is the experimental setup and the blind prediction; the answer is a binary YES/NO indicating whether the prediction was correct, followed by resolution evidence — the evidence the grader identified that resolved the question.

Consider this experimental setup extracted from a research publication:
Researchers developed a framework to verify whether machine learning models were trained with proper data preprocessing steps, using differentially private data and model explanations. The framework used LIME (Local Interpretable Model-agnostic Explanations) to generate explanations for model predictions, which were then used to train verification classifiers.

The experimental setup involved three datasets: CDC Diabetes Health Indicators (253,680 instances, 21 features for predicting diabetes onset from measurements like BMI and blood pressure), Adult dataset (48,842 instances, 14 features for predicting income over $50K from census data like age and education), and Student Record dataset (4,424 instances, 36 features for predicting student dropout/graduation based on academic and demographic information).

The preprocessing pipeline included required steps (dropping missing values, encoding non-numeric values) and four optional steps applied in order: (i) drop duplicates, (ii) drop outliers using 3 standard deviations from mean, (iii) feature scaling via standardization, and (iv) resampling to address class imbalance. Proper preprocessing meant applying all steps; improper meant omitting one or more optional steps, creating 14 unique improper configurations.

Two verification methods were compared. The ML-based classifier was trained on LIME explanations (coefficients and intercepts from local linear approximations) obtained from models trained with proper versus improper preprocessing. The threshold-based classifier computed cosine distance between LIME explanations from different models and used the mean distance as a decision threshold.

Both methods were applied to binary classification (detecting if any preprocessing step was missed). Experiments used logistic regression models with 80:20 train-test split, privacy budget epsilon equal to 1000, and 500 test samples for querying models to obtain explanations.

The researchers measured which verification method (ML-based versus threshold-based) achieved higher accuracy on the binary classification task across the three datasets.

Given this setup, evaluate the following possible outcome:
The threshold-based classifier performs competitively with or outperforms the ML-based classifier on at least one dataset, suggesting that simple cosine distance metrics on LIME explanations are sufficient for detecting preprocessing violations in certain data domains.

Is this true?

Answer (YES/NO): NO